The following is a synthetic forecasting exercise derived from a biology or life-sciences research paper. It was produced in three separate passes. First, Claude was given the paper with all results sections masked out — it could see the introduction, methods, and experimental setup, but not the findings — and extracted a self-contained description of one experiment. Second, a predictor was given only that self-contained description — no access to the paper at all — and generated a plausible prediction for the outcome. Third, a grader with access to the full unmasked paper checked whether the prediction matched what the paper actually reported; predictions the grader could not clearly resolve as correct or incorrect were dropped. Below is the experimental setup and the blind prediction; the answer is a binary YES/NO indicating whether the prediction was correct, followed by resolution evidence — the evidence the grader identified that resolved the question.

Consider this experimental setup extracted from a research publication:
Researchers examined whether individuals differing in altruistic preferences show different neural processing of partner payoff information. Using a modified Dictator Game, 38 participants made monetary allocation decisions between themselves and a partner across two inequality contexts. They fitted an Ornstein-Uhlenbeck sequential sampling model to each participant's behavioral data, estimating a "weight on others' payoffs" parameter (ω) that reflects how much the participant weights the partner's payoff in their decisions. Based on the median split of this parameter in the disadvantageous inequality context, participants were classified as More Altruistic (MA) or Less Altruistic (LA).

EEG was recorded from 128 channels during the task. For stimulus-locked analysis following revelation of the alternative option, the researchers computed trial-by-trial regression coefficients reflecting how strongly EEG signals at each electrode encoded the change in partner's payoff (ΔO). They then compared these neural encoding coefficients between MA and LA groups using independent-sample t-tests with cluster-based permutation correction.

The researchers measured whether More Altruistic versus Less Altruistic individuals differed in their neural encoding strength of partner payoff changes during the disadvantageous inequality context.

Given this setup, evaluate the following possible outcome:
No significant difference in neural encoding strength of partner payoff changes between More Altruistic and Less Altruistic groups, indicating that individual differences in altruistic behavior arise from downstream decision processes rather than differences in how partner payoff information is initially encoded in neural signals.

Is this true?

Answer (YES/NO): NO